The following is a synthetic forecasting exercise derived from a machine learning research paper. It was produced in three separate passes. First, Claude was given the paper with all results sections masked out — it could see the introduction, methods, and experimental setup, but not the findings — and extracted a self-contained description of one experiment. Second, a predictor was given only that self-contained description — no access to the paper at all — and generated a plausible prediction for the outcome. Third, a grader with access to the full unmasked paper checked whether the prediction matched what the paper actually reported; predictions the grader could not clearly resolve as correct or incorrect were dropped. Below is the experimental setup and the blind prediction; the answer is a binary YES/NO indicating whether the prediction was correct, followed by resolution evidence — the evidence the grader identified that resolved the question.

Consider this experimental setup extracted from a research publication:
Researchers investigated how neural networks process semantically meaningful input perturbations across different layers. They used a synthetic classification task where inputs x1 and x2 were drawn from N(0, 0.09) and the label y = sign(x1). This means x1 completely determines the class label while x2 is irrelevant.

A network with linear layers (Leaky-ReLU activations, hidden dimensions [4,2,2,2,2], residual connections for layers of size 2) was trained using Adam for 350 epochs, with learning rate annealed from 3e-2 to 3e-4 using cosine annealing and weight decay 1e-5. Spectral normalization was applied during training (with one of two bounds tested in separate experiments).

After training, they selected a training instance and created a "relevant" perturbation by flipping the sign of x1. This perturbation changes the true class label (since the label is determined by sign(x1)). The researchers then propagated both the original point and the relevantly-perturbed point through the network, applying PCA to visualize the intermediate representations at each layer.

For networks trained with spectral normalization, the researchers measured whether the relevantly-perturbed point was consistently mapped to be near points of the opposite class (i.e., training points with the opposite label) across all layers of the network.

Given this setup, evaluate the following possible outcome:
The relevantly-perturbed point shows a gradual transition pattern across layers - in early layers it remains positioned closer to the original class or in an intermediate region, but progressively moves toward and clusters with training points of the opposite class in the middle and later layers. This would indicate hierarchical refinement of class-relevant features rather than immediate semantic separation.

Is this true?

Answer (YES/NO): NO